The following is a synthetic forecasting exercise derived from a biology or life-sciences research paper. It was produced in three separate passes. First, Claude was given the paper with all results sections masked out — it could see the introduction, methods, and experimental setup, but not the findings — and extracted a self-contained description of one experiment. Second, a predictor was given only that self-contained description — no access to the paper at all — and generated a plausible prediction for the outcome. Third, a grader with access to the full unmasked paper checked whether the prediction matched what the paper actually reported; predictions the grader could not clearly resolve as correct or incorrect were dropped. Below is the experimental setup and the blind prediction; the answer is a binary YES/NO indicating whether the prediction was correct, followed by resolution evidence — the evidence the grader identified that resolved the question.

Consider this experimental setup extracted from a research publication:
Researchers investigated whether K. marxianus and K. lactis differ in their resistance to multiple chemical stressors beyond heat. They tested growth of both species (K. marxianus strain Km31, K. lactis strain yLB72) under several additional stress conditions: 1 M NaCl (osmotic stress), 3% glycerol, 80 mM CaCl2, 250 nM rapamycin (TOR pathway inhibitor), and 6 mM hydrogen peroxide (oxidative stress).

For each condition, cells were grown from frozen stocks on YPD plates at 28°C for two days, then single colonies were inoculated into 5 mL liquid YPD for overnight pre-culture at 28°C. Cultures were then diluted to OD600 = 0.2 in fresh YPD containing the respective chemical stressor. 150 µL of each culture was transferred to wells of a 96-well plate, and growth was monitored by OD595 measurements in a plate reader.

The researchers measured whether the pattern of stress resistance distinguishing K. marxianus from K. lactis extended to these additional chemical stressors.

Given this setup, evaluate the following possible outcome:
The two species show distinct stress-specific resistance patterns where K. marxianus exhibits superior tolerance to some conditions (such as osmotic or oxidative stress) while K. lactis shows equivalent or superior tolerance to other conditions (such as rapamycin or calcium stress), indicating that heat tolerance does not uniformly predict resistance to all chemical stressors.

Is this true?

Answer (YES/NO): NO